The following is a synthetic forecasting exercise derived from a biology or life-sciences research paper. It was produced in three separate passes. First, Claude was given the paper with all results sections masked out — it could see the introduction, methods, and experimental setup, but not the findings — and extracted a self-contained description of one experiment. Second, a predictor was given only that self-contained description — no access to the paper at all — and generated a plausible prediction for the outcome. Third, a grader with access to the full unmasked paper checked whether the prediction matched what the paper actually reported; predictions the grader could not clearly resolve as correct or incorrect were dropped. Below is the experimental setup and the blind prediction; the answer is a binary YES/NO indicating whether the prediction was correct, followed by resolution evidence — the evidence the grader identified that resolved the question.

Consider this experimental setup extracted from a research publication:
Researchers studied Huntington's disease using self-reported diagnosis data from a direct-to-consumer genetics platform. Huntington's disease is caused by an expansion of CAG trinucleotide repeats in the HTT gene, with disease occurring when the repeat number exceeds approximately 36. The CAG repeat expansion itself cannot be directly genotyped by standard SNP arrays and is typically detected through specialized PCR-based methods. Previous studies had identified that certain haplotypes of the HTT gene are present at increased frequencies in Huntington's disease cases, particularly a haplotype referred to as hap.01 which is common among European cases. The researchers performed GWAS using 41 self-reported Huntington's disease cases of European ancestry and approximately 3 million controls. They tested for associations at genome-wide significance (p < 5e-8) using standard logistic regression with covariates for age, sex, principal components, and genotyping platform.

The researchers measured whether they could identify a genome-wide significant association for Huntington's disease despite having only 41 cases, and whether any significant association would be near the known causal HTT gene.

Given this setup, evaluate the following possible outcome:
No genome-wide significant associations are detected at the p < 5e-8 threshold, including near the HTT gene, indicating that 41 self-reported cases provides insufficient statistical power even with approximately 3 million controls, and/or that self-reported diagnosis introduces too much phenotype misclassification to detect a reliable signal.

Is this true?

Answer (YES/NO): NO